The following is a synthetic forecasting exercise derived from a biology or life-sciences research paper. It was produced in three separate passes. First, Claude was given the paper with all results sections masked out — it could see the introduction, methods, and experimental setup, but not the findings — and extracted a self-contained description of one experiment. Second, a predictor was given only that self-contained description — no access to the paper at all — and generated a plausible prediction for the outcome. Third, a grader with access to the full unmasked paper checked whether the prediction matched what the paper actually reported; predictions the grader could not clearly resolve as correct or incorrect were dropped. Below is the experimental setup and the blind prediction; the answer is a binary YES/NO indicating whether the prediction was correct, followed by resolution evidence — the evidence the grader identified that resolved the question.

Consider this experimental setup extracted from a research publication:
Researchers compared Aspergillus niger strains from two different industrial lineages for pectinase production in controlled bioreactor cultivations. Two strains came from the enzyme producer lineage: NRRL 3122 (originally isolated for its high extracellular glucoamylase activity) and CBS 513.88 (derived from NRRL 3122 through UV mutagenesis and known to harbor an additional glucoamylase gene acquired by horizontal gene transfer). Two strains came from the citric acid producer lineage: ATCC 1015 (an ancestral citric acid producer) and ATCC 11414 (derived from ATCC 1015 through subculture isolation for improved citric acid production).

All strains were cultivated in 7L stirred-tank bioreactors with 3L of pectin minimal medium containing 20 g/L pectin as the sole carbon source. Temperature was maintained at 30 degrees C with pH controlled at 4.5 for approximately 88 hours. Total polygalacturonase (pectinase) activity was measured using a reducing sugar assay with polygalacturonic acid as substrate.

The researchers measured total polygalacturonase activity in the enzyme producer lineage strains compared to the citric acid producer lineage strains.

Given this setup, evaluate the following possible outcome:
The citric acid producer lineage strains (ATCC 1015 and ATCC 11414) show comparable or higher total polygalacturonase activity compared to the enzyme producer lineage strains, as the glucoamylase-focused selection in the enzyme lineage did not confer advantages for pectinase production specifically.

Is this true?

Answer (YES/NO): YES